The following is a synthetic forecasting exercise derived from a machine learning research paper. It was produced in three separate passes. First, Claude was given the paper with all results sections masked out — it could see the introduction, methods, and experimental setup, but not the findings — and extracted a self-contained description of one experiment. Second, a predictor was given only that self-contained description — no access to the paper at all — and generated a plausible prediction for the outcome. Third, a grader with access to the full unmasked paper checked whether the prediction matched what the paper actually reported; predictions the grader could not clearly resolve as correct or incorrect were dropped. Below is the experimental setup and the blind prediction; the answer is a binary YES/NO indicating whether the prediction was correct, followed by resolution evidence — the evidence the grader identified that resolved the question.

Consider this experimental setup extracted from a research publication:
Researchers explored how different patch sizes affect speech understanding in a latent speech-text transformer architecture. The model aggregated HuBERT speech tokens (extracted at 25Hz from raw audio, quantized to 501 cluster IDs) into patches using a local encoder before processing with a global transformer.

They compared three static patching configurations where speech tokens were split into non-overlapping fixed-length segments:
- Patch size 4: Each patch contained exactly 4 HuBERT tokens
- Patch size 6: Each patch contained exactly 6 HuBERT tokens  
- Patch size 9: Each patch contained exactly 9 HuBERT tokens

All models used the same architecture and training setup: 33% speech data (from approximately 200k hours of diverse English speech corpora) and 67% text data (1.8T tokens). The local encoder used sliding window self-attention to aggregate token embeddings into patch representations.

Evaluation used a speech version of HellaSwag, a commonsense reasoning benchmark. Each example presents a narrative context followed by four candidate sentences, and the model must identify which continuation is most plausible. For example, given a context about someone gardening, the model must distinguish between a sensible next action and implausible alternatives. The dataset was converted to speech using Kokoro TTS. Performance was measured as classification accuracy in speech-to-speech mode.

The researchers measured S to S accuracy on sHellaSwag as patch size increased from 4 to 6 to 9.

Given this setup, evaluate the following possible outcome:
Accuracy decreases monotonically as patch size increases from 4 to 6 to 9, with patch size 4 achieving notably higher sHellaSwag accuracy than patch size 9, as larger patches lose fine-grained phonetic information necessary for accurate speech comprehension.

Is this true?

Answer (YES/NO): YES